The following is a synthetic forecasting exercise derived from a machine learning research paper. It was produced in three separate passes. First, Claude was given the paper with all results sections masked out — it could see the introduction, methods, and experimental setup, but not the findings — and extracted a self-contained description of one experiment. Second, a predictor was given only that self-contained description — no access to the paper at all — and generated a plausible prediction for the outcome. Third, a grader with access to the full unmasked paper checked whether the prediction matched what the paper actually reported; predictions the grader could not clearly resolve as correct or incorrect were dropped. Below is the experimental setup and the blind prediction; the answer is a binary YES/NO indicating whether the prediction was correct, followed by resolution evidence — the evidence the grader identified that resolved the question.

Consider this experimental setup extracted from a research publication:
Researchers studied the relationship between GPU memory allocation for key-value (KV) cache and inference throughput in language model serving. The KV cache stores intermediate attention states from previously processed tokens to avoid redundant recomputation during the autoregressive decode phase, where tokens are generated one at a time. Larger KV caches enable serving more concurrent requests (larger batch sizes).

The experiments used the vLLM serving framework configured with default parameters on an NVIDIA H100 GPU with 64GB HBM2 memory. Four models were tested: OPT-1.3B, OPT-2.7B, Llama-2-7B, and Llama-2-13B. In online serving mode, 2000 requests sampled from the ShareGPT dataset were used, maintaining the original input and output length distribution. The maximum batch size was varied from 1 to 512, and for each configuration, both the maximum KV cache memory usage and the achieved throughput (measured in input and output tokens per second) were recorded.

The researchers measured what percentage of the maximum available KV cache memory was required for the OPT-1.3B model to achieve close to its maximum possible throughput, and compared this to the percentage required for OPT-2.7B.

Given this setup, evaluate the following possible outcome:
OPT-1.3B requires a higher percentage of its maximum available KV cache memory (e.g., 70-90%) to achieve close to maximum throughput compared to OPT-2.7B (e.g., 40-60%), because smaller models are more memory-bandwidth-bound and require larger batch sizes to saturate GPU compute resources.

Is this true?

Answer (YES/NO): NO